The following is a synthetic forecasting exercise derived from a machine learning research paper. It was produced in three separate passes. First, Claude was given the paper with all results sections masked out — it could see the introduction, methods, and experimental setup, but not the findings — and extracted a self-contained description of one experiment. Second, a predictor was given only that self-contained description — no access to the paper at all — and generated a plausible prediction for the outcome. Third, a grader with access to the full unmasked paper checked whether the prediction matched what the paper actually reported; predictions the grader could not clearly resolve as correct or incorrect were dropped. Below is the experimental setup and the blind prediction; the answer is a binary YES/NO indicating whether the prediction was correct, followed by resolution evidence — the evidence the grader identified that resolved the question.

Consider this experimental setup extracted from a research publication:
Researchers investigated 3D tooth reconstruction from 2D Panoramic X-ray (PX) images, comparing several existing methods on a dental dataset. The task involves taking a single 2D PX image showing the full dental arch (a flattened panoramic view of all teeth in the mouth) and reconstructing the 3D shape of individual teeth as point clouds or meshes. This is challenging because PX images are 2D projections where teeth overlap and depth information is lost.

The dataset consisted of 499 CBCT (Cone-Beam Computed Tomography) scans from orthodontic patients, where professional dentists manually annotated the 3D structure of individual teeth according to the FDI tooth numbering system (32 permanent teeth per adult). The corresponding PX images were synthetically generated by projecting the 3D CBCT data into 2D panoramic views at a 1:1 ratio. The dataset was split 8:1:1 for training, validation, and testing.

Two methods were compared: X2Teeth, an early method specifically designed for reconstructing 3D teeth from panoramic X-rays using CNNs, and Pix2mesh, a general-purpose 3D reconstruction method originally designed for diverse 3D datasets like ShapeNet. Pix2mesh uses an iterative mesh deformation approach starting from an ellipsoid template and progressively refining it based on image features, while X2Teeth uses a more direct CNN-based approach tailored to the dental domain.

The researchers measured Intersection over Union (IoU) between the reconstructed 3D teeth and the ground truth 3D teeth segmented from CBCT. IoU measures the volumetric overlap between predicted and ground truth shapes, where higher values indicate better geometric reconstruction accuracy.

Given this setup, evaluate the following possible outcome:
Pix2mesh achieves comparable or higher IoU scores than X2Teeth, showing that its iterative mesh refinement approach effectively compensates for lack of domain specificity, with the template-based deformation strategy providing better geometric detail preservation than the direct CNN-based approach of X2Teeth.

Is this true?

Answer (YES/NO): NO